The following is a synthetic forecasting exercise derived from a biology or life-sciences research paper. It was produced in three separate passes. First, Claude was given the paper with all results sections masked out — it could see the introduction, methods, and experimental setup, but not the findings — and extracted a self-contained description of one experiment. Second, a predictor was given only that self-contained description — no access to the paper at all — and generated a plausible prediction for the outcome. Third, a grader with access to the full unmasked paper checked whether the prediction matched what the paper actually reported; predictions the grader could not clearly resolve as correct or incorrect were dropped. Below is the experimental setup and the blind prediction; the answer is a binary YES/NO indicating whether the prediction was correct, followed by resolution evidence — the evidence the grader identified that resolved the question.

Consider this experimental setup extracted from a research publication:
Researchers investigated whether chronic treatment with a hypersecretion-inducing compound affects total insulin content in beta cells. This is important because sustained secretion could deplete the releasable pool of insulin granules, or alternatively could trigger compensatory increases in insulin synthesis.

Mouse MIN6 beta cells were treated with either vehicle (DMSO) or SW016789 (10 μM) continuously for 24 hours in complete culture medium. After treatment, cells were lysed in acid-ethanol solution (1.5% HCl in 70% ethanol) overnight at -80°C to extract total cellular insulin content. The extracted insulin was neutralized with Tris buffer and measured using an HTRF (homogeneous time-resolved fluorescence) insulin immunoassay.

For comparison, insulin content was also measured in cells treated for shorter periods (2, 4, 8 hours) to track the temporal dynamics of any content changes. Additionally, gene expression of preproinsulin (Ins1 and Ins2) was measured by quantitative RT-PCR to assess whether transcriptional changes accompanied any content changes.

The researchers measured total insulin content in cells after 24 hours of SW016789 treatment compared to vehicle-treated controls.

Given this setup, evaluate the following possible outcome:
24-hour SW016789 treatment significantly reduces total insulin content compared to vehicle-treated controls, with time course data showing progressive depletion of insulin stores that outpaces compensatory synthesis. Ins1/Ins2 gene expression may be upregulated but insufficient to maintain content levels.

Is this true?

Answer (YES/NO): NO